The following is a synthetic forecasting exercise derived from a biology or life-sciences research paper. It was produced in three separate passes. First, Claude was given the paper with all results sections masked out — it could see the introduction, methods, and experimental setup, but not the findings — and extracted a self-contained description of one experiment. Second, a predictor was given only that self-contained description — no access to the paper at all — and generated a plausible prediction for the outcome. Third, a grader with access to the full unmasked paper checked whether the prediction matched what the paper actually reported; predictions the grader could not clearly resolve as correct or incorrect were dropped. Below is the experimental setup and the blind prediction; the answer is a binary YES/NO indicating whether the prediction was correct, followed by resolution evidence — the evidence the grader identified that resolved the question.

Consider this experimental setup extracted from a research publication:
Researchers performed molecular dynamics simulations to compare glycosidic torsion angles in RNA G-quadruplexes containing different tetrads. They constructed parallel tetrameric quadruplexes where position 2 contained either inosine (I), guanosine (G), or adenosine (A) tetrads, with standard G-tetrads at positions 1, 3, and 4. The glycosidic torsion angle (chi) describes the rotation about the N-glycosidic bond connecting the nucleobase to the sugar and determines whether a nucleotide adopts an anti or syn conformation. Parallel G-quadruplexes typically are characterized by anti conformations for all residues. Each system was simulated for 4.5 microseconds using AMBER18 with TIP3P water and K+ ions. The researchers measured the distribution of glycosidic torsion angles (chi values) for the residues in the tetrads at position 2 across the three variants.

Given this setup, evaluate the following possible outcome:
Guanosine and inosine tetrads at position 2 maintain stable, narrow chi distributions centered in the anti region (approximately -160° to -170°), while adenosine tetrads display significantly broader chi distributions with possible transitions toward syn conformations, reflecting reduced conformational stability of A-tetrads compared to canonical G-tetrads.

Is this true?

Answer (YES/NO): NO